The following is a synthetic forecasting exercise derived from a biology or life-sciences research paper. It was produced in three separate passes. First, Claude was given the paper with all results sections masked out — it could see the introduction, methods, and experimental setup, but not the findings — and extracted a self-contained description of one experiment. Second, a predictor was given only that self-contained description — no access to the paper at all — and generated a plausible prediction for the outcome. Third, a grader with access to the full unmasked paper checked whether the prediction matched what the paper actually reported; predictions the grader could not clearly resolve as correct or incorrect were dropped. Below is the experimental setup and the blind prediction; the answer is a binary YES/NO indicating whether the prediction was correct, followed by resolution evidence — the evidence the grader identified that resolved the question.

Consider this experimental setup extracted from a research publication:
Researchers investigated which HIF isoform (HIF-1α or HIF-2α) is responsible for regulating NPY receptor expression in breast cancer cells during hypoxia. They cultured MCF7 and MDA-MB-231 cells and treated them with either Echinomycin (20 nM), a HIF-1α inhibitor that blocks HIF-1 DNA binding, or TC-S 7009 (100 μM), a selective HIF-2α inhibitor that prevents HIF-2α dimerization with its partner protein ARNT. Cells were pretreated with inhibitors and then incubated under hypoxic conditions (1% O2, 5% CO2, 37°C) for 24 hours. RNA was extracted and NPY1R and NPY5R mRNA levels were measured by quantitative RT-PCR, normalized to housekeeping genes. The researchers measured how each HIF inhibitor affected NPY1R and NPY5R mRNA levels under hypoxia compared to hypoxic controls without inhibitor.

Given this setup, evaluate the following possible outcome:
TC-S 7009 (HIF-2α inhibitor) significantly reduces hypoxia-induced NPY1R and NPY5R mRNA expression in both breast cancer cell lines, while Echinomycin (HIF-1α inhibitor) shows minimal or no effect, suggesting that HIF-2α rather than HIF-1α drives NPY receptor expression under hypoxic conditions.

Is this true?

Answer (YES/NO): NO